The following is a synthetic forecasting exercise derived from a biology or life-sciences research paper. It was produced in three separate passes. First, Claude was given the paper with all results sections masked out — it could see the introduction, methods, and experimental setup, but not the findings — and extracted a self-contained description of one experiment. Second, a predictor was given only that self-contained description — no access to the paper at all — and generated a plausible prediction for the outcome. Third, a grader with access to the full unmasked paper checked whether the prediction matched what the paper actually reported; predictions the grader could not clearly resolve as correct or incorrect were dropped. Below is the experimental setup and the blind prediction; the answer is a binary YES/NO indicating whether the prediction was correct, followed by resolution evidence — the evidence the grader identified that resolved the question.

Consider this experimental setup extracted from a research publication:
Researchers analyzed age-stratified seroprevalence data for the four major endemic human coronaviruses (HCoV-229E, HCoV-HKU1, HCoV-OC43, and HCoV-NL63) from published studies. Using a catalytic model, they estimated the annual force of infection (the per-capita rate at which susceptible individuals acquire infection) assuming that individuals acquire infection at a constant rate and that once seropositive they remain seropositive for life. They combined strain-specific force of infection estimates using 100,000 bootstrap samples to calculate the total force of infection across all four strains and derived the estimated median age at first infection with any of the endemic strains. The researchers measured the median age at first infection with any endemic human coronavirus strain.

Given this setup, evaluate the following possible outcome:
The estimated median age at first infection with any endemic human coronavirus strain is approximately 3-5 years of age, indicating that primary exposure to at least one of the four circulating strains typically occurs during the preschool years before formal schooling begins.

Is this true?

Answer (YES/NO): YES